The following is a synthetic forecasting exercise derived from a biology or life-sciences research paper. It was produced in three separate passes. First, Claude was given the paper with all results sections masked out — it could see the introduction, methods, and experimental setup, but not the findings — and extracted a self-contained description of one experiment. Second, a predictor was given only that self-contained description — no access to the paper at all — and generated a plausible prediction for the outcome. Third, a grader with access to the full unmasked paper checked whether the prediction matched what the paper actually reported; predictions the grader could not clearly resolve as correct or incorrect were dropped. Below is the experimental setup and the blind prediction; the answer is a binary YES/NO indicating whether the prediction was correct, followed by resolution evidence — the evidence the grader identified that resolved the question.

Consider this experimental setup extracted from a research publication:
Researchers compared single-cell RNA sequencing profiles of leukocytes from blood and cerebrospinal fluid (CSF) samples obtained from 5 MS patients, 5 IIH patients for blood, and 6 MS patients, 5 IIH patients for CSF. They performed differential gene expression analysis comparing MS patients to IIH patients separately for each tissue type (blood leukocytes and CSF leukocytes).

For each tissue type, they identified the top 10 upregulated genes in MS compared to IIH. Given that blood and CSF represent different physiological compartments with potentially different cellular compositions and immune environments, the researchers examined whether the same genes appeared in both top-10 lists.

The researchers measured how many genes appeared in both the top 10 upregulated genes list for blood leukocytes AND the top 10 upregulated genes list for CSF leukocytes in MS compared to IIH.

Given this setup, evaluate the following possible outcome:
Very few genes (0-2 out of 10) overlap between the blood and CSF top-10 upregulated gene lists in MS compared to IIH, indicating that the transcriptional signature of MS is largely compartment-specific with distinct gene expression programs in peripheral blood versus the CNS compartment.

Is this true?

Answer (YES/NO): NO